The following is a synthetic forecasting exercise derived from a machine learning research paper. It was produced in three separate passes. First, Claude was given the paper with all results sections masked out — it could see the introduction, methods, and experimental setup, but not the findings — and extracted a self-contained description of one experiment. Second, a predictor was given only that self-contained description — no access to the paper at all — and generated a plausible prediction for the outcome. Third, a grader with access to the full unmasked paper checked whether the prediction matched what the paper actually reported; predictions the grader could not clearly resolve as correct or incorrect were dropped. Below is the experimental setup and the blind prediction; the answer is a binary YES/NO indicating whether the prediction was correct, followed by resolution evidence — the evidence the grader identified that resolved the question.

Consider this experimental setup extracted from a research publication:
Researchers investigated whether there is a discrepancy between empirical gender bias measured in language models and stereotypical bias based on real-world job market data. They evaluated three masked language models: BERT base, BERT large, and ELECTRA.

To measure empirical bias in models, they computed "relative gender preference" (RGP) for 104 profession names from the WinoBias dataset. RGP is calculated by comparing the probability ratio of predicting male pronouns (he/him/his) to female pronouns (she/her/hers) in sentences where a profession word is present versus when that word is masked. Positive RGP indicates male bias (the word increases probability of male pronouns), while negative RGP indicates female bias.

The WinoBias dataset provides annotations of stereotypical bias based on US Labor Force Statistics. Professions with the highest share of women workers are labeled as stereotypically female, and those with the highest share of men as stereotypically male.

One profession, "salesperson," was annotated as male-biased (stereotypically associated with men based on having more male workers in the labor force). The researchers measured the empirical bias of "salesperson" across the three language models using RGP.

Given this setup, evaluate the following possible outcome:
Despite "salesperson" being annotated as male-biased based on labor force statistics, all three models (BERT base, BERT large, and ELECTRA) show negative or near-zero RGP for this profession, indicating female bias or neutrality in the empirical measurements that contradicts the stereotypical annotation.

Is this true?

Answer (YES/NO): NO